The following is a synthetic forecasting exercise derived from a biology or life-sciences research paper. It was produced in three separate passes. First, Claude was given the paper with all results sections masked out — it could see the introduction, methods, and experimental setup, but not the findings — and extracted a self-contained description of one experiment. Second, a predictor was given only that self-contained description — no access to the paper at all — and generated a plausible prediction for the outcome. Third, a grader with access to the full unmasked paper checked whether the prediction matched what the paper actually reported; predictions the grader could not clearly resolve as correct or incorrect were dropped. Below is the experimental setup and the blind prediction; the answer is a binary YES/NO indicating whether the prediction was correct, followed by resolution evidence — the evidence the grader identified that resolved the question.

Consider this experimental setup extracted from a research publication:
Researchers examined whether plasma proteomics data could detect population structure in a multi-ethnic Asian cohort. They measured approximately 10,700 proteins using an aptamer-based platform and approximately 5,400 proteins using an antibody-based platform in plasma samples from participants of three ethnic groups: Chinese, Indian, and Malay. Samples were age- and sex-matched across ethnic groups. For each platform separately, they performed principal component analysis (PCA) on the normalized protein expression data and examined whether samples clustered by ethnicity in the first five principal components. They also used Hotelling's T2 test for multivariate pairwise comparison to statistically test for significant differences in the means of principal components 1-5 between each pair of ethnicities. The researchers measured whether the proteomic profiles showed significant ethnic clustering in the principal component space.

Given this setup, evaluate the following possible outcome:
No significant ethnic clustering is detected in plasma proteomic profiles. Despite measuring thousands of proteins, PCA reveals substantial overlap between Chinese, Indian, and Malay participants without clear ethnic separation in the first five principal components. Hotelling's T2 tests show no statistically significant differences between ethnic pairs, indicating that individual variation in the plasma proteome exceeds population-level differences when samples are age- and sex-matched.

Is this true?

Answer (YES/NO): NO